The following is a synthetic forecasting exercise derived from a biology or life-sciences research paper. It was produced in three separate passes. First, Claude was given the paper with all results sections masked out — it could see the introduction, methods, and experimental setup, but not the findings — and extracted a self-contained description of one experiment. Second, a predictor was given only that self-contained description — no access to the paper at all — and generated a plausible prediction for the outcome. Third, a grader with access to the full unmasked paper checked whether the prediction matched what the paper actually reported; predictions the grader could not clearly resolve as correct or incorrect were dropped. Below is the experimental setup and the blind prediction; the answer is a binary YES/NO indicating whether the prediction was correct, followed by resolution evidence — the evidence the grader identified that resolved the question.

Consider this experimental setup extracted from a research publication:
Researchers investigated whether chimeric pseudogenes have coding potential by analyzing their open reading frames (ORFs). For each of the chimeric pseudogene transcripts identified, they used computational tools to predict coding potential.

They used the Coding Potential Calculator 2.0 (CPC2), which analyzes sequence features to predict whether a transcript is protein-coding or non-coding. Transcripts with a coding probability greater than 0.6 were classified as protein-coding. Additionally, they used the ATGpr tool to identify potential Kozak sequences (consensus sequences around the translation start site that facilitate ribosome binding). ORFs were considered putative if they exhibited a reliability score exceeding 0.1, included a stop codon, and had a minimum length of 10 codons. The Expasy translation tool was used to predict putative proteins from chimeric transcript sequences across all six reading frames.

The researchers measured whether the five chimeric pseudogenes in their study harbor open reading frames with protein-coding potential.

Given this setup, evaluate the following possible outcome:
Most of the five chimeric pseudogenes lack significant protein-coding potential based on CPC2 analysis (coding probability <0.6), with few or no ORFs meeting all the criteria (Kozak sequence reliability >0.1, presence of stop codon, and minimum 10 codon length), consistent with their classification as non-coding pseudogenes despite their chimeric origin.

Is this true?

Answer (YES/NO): NO